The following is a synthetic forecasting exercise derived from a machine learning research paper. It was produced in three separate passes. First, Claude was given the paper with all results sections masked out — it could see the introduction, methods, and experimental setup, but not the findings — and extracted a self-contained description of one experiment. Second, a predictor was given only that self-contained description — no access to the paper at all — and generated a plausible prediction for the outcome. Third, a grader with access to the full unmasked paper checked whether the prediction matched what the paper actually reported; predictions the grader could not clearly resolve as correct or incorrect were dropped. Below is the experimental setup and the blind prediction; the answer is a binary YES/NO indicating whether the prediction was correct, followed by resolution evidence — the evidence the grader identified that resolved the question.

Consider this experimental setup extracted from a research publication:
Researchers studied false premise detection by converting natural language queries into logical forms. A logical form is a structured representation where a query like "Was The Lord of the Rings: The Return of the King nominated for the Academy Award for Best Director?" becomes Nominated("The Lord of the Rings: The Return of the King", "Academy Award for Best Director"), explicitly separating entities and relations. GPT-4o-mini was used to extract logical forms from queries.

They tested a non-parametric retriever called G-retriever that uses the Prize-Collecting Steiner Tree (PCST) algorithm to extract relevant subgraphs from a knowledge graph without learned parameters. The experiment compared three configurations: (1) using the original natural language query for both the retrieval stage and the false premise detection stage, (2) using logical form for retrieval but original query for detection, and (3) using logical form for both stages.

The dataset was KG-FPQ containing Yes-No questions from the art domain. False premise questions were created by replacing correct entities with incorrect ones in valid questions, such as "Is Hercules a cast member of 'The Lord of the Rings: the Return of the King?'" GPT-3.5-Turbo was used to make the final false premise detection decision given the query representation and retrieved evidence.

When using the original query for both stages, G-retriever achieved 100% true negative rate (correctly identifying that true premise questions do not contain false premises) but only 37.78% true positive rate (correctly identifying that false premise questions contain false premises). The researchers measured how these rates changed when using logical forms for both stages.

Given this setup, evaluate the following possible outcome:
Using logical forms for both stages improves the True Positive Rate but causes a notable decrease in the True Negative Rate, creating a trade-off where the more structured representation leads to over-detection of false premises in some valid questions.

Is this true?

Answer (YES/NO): YES